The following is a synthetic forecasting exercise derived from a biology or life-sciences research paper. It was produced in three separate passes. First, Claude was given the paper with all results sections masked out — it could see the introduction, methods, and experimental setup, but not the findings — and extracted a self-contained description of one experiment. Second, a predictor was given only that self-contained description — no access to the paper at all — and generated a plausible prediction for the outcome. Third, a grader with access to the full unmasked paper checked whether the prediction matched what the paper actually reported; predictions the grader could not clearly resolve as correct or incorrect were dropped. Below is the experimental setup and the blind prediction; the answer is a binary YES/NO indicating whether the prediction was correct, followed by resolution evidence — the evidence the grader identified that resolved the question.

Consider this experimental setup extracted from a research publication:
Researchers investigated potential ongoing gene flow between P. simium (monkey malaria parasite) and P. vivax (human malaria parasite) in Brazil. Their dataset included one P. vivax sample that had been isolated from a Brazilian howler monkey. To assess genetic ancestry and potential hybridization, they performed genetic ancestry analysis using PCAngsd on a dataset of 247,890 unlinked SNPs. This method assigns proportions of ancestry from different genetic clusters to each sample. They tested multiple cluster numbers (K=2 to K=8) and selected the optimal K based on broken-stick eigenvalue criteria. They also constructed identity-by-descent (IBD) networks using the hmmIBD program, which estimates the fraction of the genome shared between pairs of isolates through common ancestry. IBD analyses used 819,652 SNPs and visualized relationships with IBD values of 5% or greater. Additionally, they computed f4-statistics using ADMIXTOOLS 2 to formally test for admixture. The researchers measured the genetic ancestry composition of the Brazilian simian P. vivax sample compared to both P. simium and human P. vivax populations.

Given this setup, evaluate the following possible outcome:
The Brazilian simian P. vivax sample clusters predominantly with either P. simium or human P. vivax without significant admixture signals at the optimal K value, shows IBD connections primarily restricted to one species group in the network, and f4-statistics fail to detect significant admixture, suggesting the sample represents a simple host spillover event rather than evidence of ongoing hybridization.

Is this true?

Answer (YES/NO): NO